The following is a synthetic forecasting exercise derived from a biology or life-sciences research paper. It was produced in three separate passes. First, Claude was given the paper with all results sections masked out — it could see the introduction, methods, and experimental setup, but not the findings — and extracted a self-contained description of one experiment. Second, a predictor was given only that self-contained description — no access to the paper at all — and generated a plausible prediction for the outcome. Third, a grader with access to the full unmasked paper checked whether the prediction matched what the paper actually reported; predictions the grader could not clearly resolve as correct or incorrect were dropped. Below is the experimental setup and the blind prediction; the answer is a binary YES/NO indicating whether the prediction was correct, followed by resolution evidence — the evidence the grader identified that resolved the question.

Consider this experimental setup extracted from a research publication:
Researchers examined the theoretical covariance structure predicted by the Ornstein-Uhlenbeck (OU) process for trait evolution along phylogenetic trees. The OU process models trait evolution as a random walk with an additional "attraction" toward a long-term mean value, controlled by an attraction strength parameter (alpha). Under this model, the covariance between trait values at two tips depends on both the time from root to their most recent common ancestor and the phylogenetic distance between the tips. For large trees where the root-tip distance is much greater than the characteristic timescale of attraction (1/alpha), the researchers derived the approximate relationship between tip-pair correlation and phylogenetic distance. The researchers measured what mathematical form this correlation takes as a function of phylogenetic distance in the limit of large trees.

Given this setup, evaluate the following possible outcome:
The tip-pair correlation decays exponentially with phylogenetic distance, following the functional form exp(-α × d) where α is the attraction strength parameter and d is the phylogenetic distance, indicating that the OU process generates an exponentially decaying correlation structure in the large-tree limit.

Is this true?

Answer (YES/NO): YES